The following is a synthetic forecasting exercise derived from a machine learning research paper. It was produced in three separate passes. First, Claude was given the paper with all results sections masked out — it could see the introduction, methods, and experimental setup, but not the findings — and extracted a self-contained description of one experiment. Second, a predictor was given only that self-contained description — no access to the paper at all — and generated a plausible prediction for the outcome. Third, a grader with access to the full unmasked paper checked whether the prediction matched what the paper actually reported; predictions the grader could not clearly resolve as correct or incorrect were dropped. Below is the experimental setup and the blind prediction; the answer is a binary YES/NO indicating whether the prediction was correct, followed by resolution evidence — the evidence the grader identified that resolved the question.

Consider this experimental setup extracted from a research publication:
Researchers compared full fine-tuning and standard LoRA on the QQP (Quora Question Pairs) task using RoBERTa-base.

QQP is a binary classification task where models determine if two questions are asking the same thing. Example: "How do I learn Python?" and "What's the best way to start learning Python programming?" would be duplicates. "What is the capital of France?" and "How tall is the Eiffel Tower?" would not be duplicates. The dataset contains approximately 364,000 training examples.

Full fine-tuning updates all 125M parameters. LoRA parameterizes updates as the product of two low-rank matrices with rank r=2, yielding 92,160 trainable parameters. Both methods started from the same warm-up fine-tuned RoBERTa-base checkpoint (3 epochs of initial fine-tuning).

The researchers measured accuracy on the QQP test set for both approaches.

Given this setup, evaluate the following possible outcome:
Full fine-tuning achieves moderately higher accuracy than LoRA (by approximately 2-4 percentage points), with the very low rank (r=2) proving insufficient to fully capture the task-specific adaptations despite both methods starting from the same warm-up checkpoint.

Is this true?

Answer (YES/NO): NO